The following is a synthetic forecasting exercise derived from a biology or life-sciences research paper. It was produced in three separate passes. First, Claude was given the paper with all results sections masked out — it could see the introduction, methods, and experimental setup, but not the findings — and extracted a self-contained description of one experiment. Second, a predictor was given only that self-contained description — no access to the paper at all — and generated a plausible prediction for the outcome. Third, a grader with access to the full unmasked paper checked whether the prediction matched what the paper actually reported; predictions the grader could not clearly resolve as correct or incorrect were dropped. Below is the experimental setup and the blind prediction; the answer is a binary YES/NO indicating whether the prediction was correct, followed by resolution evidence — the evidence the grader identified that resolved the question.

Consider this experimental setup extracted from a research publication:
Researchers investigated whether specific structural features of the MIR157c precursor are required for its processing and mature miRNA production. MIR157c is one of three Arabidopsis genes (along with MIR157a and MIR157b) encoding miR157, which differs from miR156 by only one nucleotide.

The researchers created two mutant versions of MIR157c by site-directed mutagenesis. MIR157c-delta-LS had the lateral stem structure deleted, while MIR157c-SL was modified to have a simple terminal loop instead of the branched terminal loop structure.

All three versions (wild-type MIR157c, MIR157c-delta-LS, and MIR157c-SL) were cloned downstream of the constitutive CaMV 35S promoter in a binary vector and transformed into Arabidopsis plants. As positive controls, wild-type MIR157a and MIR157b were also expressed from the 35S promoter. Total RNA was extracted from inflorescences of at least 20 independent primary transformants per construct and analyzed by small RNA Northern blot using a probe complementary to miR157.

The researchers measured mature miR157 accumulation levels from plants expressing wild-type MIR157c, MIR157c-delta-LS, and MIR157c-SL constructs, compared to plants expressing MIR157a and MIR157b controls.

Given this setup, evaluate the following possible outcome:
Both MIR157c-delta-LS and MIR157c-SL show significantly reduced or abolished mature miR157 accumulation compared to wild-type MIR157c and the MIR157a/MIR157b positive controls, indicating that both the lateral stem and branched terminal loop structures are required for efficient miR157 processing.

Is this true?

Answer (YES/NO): NO